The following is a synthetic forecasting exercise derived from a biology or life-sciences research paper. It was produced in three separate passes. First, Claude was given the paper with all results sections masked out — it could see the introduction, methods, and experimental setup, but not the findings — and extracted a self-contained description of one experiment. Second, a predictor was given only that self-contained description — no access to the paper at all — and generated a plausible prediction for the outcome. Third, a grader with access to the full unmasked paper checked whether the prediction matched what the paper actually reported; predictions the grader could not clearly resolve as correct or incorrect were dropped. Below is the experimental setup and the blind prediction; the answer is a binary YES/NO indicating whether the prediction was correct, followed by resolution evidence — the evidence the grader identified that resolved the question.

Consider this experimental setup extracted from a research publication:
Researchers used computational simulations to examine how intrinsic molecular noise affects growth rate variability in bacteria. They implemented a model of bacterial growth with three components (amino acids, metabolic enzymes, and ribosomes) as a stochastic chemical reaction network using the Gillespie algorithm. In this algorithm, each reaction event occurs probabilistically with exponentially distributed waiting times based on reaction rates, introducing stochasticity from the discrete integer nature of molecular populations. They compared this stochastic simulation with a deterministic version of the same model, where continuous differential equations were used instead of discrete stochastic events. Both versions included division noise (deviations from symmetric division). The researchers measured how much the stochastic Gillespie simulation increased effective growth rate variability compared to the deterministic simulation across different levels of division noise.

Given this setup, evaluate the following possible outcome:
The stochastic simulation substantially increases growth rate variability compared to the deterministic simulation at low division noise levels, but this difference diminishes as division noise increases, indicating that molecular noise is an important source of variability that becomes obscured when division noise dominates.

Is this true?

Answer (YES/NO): YES